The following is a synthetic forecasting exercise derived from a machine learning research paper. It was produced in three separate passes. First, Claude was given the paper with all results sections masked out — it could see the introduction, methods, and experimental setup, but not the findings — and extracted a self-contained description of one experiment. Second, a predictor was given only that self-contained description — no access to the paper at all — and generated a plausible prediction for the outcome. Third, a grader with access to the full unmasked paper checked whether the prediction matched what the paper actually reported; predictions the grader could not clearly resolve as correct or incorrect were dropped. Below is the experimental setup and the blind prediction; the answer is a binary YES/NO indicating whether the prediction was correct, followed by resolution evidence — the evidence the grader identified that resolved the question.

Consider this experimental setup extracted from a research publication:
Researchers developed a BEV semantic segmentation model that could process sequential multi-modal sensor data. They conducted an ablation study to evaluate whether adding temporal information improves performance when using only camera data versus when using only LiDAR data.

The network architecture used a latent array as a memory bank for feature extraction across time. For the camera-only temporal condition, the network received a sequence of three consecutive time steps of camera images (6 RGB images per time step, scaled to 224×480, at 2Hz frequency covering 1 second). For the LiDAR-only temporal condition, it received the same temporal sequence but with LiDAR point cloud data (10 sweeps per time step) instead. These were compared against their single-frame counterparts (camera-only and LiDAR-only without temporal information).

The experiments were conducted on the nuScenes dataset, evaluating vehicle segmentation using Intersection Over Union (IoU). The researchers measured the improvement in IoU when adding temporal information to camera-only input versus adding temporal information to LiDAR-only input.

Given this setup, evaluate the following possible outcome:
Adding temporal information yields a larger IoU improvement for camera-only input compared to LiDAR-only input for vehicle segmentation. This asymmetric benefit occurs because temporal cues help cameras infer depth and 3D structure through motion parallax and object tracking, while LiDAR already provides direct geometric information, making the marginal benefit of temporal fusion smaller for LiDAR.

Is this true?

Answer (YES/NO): NO